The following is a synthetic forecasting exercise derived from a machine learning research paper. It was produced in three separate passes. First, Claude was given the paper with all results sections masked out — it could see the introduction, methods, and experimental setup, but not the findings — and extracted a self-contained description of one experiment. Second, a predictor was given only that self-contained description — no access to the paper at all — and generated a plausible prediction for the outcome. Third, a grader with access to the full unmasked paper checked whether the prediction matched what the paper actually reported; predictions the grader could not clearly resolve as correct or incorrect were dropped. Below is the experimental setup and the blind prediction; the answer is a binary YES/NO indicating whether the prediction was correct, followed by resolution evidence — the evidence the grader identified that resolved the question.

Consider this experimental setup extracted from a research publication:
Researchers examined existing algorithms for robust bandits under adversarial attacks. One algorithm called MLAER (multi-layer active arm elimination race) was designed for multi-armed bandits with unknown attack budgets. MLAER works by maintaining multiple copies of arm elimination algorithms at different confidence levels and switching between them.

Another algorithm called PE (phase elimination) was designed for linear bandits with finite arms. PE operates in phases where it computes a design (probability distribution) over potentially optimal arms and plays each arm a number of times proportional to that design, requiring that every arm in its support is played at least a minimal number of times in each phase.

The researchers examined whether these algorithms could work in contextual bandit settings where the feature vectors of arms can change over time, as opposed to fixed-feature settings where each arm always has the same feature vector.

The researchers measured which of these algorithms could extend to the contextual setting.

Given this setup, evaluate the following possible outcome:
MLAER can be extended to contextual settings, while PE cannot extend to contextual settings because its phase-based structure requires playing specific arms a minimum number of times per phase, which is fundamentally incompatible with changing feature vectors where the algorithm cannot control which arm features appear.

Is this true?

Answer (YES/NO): NO